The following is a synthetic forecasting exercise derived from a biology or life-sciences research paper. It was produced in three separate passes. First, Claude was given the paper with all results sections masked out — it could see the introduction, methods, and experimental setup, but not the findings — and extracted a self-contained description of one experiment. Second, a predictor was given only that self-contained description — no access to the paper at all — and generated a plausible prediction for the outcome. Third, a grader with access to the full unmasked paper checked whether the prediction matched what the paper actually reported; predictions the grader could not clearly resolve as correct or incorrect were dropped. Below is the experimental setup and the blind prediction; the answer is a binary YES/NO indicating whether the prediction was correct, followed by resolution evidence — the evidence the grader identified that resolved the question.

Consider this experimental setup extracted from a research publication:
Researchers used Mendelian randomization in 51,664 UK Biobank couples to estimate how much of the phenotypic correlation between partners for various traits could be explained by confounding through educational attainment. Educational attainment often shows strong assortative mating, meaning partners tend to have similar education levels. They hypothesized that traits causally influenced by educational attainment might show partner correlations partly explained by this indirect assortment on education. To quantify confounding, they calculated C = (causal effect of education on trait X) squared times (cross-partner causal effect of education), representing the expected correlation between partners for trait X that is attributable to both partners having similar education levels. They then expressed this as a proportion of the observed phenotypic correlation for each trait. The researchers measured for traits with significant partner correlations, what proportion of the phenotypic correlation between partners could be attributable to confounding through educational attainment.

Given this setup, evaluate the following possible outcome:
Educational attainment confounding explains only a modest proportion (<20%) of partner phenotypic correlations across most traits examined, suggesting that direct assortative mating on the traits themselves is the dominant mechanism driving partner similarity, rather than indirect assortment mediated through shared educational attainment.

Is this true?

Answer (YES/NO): YES